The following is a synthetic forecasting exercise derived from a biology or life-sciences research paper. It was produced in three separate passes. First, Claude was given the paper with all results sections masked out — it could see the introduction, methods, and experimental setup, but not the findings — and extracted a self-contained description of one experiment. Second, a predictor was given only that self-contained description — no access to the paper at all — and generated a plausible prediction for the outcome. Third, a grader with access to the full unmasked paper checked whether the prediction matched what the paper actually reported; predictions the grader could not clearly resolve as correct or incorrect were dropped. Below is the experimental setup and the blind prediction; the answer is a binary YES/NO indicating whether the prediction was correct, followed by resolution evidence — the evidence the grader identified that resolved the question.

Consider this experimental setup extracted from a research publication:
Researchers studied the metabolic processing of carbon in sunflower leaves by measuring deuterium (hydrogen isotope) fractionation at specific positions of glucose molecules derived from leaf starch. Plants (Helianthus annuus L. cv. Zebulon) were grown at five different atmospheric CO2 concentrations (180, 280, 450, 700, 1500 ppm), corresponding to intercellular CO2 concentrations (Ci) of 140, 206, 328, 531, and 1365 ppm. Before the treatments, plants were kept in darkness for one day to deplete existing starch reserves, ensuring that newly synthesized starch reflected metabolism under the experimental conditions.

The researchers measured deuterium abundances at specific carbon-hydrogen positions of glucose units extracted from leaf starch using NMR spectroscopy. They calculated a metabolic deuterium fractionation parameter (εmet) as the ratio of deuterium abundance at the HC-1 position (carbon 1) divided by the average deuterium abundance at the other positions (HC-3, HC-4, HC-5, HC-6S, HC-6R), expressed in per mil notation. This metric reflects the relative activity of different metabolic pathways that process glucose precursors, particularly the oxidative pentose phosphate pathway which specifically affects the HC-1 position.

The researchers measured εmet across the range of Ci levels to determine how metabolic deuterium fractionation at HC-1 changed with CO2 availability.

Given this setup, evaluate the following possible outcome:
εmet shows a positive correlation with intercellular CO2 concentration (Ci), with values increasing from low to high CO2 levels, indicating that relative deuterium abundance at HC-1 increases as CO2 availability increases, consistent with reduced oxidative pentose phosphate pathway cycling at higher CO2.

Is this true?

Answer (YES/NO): NO